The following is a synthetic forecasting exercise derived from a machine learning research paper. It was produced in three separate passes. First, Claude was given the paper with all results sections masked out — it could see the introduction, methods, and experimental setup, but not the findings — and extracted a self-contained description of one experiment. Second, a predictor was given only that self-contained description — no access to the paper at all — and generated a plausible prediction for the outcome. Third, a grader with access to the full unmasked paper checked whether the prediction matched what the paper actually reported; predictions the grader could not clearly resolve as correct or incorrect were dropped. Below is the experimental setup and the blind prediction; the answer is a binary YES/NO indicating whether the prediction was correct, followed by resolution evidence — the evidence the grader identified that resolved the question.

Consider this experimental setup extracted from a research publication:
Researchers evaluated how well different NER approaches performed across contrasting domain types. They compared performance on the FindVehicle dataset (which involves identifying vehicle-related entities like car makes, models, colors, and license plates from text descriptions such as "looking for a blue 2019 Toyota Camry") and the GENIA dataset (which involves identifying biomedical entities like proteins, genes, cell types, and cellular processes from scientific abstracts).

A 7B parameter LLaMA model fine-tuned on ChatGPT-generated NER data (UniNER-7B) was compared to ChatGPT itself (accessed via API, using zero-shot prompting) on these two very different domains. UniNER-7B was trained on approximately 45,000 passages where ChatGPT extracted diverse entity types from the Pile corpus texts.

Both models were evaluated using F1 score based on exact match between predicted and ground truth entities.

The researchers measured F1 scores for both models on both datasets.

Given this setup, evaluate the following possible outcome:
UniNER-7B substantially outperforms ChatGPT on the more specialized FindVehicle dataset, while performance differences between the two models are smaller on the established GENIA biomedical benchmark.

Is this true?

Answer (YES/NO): NO